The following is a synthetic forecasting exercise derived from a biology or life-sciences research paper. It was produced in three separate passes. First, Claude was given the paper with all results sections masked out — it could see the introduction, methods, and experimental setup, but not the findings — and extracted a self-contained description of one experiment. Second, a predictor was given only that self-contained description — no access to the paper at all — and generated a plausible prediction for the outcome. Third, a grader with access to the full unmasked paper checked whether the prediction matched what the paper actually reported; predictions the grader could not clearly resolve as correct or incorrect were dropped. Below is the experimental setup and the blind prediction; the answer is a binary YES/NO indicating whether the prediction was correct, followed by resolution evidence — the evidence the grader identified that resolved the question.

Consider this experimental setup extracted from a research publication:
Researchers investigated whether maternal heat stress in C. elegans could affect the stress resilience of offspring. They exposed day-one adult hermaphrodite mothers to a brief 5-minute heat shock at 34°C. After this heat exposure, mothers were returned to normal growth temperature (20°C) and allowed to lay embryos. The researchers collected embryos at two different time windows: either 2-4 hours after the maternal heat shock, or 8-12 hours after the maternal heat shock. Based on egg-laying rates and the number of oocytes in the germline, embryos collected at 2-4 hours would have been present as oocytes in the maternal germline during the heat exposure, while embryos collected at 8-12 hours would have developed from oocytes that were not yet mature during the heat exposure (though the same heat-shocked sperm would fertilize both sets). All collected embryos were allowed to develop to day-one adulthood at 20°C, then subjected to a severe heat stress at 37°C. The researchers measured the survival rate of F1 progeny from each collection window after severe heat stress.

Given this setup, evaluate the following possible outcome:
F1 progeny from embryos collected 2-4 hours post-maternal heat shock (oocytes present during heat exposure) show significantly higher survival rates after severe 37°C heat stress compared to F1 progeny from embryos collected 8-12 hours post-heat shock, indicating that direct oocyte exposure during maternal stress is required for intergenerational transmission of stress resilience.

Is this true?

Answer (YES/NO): YES